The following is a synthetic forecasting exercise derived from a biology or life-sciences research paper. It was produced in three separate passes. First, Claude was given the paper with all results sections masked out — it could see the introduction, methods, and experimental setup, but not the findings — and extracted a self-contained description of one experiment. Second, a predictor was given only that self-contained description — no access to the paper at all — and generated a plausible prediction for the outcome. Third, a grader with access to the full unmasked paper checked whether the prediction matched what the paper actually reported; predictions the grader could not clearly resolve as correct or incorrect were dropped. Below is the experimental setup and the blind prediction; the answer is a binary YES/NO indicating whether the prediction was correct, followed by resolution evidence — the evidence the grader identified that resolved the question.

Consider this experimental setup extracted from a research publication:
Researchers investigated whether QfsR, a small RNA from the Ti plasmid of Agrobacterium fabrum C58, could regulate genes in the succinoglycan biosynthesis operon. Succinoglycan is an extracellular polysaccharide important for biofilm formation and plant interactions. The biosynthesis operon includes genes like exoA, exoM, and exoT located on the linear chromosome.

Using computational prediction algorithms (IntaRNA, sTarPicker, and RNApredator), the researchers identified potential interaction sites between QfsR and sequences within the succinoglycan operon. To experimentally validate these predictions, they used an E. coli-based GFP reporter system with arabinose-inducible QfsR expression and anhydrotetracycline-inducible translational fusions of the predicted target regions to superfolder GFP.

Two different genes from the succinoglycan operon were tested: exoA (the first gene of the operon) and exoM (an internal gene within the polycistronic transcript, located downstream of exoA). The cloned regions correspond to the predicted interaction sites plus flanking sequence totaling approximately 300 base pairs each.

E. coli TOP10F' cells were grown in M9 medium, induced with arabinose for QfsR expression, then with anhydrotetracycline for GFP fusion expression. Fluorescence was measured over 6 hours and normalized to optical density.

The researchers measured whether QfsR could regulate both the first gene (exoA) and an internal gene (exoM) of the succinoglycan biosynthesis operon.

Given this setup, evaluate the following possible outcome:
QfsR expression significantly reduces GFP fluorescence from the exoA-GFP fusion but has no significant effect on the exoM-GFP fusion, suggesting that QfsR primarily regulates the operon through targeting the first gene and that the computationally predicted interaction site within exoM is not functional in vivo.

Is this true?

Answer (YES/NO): NO